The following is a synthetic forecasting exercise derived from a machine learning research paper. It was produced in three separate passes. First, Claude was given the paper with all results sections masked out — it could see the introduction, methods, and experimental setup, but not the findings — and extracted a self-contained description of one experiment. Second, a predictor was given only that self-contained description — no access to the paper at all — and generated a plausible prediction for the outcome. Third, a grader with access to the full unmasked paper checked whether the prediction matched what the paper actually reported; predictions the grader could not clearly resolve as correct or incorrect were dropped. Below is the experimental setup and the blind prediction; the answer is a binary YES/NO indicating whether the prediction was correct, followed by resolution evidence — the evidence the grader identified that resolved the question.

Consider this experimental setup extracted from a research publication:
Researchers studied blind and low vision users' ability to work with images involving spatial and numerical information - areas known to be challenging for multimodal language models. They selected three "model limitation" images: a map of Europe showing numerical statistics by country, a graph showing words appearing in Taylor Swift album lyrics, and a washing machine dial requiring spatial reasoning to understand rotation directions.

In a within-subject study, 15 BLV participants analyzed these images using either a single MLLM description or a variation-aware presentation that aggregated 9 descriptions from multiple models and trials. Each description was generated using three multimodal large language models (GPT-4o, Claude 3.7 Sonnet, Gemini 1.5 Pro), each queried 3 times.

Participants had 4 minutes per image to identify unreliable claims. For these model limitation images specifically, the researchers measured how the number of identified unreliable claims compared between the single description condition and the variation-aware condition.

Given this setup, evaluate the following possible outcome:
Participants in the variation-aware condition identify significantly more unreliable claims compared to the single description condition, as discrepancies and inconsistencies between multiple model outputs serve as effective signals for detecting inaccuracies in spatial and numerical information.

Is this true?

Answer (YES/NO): YES